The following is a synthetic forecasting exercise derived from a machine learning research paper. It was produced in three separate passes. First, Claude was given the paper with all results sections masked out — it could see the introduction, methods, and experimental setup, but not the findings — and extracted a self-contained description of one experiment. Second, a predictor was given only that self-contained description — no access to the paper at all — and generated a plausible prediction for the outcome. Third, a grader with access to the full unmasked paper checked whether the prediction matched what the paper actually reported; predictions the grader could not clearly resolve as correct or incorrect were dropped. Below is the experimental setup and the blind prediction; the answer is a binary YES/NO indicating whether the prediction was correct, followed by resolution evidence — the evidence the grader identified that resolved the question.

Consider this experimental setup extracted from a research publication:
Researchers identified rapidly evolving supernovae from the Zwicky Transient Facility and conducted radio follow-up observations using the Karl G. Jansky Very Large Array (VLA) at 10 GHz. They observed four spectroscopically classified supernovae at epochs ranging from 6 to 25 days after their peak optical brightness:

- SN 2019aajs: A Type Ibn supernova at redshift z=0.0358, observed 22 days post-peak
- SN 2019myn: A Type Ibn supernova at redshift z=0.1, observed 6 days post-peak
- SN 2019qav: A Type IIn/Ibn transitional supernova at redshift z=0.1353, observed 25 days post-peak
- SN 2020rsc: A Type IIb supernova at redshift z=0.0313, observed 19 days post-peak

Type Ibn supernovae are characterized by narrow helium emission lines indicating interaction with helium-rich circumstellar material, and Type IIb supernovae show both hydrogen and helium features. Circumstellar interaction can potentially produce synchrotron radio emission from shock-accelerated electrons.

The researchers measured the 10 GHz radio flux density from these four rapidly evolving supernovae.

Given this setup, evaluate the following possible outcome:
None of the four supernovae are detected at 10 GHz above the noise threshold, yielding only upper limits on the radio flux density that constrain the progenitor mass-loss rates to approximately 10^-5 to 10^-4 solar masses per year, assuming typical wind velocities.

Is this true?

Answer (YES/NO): NO